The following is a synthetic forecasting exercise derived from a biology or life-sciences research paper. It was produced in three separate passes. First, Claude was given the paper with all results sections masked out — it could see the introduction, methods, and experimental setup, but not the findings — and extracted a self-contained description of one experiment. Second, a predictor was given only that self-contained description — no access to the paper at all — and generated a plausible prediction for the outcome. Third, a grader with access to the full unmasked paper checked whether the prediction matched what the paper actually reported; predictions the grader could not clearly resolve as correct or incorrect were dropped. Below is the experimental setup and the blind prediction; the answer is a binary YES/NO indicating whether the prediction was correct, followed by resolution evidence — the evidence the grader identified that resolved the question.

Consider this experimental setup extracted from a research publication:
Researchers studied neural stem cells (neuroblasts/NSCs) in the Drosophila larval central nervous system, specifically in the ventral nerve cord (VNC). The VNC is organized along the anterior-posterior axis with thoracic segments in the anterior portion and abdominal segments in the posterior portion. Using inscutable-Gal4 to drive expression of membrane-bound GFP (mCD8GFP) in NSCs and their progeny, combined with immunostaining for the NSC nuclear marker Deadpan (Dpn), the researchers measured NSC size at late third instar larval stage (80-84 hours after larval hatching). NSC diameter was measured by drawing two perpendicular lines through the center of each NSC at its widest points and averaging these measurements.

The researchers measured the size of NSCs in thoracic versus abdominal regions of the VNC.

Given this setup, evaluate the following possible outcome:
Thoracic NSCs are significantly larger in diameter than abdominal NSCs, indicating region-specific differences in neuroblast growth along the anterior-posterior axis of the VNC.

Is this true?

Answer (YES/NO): YES